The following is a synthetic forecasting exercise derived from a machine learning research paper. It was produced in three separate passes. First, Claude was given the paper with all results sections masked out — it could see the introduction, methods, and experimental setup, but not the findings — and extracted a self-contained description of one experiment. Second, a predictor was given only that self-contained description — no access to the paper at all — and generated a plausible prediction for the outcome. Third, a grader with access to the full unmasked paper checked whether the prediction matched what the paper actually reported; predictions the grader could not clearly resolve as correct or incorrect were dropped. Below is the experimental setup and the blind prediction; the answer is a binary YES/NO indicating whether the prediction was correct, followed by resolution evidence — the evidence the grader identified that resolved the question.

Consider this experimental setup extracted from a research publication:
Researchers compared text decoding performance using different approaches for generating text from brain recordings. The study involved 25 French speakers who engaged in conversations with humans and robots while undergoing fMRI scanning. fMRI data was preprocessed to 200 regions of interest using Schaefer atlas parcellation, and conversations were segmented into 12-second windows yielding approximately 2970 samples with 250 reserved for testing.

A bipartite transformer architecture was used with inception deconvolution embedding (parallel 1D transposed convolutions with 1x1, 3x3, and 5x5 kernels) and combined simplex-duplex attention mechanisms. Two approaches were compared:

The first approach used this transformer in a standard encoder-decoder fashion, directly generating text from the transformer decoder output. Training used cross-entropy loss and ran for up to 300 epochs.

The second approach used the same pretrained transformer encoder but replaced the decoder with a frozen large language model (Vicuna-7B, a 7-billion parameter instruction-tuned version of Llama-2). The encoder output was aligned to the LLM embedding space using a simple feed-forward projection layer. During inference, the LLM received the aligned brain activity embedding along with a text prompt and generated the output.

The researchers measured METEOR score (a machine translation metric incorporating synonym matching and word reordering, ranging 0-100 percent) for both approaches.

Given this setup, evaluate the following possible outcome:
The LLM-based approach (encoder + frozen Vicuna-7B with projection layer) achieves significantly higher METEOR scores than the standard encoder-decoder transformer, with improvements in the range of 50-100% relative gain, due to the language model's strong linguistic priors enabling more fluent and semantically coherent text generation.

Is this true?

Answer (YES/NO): YES